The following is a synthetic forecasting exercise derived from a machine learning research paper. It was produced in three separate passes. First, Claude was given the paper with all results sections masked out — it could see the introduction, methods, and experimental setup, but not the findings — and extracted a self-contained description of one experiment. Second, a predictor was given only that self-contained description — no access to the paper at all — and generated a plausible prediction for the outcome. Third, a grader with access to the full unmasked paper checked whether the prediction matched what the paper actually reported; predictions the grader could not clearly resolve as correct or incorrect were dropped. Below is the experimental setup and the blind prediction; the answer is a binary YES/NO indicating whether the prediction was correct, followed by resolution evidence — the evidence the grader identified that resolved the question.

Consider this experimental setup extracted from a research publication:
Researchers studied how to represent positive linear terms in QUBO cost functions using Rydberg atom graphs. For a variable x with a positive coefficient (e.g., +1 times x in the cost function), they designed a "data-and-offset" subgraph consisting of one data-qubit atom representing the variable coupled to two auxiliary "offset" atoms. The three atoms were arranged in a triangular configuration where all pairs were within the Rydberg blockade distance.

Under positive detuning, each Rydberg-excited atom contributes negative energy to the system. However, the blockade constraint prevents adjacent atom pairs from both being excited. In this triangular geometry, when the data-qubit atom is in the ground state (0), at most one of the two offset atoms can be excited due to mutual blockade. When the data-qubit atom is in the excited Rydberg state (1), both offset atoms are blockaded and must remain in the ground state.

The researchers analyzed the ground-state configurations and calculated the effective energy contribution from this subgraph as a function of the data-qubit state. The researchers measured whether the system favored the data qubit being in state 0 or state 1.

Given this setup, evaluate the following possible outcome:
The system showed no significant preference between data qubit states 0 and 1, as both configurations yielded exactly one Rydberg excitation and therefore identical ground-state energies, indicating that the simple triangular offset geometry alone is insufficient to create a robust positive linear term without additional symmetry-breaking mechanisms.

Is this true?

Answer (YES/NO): NO